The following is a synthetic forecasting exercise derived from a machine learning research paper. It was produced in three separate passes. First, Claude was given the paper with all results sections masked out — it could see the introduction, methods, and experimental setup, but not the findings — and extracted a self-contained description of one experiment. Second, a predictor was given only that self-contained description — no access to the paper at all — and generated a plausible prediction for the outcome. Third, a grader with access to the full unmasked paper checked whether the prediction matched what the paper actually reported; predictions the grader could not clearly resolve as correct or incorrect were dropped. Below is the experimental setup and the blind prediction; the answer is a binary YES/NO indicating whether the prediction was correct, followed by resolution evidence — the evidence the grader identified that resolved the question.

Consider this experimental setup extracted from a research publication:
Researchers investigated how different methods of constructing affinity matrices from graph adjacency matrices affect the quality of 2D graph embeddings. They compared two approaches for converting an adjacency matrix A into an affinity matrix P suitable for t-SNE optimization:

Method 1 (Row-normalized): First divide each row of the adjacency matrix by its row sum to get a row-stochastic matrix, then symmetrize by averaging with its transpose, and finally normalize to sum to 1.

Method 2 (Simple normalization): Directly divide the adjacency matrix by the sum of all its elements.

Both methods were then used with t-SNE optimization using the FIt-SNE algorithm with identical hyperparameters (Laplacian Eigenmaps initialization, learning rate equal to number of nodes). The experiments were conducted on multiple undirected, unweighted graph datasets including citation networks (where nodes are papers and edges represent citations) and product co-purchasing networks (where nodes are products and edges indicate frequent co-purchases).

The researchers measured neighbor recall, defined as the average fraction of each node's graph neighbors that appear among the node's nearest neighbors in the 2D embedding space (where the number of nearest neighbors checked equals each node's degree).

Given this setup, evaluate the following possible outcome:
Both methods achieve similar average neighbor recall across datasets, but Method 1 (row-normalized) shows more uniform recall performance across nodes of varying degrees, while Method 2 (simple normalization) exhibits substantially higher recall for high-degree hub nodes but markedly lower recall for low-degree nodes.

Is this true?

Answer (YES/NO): NO